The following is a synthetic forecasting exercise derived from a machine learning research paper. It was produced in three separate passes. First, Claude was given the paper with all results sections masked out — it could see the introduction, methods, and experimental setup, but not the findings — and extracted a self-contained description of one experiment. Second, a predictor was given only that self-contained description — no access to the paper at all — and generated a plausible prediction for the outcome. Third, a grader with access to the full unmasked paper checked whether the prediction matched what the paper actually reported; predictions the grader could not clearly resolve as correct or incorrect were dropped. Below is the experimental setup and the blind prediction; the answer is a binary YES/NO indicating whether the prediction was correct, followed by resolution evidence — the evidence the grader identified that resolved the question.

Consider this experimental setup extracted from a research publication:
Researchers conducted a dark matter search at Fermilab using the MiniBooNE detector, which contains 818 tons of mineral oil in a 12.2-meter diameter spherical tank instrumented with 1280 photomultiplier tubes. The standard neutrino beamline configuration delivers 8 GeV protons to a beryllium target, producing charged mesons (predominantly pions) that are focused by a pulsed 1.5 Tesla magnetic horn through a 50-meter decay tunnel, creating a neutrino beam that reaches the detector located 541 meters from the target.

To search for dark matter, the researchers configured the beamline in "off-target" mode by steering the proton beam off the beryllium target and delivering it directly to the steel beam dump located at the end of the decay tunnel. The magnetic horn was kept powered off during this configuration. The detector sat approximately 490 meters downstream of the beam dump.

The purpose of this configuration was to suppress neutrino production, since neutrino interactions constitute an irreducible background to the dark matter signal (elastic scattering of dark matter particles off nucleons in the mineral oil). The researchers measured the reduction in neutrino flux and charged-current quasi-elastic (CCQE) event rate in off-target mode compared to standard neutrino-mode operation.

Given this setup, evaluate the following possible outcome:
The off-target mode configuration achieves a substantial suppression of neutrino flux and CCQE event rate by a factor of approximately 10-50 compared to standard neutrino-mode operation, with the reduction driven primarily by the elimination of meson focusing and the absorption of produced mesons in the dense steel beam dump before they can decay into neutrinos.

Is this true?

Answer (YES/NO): YES